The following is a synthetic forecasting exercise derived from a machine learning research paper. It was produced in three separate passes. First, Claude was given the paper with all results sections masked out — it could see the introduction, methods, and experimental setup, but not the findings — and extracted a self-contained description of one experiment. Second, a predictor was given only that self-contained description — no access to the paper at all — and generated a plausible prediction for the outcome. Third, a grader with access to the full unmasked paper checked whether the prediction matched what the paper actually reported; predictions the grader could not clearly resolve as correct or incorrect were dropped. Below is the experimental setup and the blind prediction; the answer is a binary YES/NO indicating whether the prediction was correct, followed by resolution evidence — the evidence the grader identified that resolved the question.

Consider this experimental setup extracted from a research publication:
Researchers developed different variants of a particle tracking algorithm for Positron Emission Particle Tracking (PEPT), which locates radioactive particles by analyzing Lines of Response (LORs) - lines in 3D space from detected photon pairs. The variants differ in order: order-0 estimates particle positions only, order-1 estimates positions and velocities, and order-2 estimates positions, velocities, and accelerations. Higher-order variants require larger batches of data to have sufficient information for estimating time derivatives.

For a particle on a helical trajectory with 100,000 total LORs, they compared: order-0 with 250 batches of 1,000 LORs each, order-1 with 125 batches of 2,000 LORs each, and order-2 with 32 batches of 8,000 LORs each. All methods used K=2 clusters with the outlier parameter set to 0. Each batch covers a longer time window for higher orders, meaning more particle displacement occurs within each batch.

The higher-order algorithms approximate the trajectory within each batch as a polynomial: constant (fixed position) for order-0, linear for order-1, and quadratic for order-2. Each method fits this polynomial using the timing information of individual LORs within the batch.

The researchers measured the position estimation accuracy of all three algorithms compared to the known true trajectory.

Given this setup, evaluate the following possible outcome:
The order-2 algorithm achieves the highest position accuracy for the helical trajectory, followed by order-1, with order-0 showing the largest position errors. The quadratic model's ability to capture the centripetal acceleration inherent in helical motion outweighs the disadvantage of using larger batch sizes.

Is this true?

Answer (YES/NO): YES